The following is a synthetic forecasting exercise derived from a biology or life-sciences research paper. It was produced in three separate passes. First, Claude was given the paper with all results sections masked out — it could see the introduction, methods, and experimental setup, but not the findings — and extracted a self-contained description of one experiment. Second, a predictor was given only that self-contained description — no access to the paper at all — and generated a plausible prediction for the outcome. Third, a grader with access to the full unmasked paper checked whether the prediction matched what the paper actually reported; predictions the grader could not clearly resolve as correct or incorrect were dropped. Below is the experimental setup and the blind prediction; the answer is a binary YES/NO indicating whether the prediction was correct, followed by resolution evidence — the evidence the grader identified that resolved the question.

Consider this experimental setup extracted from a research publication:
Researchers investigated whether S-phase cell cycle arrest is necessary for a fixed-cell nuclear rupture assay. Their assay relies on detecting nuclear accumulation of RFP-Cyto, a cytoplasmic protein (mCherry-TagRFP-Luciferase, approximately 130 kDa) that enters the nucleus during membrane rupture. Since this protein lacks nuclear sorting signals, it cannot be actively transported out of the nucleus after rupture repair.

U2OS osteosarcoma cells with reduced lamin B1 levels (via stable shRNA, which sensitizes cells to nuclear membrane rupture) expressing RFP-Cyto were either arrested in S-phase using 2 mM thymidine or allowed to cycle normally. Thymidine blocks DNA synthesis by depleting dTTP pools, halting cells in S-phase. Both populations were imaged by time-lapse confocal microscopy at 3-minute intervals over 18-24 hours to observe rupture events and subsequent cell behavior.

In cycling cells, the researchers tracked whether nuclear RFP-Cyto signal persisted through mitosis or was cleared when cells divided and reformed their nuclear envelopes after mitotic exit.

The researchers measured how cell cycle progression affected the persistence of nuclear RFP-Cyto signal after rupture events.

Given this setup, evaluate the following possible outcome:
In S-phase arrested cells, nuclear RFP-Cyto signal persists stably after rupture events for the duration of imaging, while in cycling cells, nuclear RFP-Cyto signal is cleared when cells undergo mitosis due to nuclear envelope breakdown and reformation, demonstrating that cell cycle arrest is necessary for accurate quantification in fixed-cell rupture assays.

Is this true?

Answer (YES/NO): YES